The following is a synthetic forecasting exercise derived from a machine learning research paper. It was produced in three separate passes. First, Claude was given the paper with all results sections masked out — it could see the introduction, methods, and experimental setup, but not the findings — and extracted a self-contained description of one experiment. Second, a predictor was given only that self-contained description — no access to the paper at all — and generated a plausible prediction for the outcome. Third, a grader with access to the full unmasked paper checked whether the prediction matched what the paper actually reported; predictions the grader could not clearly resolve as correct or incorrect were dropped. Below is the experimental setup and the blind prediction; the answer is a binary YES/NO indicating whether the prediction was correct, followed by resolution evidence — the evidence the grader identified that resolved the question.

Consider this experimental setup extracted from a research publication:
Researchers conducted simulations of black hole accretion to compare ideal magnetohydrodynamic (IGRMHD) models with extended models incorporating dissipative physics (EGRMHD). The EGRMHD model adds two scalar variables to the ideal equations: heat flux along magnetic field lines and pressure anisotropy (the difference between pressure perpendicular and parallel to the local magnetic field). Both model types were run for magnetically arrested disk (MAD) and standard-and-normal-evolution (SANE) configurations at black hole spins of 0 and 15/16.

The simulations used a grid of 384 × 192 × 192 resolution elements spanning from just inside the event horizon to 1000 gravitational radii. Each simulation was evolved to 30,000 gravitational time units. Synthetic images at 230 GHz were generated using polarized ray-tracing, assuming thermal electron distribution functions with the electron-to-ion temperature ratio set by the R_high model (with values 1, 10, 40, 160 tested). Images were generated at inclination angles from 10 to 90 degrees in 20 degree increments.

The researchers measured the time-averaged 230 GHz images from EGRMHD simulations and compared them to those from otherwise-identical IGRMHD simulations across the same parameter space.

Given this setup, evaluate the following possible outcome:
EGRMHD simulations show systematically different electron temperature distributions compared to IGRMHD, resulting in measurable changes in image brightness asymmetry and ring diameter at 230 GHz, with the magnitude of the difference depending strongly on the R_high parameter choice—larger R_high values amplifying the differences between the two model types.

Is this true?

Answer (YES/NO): NO